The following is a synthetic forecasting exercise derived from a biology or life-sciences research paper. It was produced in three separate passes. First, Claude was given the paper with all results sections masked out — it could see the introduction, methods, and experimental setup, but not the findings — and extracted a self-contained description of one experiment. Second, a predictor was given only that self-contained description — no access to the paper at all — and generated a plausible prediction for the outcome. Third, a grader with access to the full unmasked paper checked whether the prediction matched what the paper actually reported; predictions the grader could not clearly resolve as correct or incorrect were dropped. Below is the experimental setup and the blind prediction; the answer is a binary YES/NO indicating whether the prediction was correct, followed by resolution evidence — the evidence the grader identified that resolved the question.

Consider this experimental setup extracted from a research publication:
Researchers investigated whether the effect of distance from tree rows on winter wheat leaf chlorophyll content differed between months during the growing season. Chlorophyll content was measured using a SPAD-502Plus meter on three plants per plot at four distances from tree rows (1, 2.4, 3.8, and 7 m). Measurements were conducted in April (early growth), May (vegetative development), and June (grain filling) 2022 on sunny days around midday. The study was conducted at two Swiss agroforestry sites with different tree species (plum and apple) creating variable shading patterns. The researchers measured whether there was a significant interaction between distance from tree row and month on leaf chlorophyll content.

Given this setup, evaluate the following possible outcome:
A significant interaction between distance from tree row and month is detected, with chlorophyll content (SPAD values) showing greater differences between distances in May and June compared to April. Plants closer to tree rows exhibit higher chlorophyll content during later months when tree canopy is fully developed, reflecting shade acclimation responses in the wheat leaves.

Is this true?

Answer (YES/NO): NO